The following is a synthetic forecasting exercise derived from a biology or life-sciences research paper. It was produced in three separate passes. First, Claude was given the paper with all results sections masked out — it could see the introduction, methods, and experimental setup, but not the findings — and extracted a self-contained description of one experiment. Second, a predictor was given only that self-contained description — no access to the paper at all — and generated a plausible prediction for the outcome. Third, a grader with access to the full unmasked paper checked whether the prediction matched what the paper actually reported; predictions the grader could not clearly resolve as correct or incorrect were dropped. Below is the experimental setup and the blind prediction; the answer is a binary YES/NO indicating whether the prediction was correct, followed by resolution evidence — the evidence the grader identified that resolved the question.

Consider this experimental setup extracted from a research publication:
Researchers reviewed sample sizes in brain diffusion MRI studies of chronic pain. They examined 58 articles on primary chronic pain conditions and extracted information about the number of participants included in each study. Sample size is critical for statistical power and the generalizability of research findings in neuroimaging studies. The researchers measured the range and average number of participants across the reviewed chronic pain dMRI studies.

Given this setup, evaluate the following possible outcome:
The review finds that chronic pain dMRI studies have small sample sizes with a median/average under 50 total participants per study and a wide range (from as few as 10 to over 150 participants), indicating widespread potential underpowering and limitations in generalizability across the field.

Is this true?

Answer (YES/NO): NO